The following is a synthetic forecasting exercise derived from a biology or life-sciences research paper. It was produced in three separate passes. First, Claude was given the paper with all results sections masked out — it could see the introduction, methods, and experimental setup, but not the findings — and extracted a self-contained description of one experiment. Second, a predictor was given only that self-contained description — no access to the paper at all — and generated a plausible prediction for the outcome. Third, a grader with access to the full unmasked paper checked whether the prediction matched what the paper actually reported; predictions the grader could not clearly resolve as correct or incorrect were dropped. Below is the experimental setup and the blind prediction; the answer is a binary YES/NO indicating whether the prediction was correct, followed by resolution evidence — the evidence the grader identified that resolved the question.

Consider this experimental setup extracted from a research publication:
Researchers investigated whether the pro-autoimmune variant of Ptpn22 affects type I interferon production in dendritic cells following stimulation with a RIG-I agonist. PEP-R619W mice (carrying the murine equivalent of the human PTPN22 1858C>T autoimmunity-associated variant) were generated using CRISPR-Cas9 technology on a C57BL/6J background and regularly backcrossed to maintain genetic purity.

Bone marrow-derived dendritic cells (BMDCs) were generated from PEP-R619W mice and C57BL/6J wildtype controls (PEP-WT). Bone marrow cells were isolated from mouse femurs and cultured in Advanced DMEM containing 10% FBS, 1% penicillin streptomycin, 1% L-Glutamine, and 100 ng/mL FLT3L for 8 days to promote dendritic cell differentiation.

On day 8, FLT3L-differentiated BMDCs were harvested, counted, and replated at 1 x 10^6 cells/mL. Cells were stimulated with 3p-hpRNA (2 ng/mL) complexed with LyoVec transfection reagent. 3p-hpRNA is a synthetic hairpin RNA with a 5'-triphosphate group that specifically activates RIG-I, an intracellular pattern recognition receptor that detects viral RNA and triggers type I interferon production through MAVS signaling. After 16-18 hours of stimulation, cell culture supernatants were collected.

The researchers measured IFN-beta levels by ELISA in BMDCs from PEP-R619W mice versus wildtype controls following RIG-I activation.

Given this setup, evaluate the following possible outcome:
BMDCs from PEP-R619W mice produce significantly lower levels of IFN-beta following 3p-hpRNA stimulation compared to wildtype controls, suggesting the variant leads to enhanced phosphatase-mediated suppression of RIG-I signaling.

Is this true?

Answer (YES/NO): NO